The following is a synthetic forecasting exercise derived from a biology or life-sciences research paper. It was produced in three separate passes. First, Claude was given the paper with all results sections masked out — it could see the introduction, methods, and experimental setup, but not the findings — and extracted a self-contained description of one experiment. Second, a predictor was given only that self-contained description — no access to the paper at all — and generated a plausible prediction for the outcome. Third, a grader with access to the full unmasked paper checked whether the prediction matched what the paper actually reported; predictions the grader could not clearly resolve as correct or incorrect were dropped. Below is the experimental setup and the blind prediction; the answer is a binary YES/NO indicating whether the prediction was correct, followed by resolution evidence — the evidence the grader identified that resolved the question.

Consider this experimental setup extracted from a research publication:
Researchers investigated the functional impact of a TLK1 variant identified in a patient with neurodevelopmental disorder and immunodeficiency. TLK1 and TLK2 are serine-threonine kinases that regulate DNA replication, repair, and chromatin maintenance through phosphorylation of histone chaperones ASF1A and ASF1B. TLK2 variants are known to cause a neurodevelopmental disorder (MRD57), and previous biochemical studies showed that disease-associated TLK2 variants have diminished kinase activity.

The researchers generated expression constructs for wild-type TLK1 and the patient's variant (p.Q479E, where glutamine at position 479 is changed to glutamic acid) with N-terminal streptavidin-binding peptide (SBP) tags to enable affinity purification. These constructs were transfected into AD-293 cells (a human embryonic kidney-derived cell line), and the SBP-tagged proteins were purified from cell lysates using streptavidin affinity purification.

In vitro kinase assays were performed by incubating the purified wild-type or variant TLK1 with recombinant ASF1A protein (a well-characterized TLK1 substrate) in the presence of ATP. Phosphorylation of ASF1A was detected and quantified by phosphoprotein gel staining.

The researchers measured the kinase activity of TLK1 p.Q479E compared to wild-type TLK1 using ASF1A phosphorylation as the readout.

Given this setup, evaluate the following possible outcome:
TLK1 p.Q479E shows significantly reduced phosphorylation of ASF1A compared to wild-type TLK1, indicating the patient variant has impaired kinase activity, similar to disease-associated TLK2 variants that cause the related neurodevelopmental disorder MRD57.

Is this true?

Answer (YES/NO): YES